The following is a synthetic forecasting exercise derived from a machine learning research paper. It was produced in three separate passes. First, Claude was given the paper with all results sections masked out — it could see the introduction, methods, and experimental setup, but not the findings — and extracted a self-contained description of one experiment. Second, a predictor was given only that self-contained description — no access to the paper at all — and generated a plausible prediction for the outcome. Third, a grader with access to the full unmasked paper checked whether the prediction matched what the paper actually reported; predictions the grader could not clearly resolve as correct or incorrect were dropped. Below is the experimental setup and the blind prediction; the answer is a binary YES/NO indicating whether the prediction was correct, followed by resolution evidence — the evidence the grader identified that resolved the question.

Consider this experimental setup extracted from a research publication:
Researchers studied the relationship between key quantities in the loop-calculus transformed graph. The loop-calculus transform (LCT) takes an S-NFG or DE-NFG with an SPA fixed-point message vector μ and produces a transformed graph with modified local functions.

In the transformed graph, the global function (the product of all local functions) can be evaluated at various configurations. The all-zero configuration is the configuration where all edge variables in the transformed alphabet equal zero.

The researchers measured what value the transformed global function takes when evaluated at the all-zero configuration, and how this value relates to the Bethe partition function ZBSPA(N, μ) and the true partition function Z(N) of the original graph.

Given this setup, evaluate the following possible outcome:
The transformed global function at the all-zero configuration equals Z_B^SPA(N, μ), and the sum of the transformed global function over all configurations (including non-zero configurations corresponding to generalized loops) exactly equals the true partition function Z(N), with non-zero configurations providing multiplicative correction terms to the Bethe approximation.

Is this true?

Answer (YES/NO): YES